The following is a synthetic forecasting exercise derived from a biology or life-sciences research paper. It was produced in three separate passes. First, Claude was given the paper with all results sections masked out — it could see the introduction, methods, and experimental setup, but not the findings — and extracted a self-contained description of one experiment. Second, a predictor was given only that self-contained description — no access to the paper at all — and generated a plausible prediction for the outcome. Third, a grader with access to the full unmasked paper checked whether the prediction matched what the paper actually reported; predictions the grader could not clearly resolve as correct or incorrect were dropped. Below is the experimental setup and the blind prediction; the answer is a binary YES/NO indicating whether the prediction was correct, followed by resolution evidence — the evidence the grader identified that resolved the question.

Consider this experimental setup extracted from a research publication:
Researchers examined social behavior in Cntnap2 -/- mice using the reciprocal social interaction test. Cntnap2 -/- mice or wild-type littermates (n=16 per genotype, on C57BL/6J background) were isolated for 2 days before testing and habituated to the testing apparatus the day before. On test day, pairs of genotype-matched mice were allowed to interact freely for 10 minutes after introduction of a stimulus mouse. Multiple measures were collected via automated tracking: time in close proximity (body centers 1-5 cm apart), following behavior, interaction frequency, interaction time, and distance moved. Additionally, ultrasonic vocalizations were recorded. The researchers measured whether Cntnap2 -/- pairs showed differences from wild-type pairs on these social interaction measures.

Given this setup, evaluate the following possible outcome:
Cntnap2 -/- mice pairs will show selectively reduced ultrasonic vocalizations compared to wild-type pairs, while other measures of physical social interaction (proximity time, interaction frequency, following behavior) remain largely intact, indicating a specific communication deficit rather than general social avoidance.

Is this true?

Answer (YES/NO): NO